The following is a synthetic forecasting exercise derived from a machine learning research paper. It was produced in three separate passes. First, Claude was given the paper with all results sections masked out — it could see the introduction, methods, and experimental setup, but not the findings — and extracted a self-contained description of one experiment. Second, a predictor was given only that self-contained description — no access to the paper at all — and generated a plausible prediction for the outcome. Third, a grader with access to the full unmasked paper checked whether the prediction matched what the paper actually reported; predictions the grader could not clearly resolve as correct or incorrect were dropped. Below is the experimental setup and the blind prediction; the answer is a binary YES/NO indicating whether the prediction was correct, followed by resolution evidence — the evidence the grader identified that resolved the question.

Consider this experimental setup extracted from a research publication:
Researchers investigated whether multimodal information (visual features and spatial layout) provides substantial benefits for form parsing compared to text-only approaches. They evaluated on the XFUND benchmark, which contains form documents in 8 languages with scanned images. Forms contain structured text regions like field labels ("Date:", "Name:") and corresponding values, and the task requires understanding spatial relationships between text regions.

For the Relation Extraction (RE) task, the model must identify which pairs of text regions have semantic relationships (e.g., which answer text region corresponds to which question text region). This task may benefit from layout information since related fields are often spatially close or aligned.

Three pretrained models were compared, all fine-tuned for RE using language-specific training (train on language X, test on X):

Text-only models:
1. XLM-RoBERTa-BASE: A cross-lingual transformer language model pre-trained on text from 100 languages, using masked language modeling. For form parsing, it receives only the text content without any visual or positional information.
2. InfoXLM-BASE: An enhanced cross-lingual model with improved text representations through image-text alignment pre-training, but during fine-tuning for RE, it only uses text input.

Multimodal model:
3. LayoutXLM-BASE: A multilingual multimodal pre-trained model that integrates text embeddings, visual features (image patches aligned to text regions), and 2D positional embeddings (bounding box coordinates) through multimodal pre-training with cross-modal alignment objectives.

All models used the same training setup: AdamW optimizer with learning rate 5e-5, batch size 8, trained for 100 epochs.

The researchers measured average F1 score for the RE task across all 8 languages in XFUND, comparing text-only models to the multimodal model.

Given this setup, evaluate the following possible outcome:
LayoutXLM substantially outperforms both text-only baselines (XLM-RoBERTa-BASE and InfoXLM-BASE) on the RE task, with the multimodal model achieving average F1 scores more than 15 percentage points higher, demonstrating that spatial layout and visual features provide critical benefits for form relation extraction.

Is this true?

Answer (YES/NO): YES